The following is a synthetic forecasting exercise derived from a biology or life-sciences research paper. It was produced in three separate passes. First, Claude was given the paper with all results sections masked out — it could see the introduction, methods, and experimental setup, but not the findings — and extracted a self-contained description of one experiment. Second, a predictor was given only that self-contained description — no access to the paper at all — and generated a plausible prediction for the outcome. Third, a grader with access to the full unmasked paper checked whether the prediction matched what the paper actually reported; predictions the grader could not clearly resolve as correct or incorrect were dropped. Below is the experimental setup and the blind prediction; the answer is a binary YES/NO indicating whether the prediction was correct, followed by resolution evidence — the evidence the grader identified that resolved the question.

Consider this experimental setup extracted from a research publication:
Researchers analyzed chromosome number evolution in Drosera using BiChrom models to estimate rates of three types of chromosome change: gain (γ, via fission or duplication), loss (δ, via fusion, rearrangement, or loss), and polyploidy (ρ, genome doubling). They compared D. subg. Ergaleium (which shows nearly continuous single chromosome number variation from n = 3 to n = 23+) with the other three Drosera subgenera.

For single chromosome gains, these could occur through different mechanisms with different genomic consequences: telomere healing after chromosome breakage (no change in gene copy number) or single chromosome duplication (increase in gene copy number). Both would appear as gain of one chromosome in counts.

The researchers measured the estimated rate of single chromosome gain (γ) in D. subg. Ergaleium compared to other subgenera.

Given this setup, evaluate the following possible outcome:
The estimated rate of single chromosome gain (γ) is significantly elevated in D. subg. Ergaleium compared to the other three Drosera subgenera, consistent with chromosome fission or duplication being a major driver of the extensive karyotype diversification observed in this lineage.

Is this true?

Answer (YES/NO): NO